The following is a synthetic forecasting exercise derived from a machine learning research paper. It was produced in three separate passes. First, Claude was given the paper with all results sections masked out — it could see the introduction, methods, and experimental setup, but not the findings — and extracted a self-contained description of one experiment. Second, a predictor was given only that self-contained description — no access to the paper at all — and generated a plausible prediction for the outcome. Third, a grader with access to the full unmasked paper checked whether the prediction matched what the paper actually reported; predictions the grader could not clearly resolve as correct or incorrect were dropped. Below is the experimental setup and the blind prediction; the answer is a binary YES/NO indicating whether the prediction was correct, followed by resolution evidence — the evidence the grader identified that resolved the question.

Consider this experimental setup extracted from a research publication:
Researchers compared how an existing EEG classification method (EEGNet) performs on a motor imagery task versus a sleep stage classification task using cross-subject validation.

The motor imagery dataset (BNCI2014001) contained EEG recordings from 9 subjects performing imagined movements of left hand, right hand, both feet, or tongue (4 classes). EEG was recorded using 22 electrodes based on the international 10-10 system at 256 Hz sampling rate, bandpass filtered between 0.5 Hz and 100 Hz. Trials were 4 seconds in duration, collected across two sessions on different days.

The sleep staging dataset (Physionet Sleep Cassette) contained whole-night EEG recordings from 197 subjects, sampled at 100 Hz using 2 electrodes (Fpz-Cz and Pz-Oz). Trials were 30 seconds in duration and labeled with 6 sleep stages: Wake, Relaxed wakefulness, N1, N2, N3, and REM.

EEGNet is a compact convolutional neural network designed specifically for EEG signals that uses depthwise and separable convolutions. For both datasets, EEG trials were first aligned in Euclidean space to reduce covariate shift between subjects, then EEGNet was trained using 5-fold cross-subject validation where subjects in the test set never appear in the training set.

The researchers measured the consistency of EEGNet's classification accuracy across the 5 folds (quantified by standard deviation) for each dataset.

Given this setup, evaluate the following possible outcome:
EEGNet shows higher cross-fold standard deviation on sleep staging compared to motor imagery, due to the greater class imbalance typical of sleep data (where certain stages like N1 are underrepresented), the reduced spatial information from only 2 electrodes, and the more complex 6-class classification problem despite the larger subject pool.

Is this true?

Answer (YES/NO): NO